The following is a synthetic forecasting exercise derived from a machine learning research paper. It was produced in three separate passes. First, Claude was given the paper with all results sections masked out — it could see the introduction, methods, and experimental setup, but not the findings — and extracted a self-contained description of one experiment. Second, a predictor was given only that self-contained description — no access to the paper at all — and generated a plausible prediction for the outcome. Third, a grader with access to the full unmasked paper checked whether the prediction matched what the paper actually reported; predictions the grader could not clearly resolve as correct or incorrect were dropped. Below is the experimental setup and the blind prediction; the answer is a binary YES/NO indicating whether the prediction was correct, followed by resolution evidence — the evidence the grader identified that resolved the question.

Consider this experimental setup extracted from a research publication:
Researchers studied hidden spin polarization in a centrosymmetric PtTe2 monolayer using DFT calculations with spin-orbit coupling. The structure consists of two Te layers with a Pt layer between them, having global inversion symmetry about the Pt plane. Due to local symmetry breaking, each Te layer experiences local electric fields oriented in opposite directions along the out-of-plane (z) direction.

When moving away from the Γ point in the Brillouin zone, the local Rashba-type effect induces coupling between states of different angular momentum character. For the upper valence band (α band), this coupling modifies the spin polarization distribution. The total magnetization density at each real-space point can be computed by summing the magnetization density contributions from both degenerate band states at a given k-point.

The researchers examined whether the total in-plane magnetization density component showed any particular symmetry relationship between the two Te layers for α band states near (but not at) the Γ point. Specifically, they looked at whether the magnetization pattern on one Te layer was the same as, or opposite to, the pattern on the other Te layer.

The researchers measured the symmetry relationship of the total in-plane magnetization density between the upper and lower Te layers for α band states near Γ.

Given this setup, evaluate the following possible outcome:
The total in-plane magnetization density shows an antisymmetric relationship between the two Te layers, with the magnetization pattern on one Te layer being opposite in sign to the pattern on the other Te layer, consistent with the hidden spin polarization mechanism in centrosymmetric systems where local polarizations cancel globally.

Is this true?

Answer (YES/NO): YES